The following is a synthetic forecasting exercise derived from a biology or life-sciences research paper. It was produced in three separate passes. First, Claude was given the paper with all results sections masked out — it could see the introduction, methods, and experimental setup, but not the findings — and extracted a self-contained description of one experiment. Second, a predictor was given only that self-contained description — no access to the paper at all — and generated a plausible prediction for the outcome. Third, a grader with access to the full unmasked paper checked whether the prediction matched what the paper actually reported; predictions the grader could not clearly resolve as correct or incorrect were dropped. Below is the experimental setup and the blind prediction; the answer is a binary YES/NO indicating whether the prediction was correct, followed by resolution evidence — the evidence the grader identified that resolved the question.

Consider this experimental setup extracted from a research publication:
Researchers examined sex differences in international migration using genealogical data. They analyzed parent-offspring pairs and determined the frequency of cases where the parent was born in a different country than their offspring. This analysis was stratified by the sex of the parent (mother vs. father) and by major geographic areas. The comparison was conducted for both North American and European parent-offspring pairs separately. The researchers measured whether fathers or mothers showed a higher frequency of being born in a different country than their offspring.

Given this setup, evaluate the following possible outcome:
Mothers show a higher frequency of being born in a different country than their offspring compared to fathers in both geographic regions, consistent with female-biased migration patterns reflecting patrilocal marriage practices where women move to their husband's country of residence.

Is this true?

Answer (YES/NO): NO